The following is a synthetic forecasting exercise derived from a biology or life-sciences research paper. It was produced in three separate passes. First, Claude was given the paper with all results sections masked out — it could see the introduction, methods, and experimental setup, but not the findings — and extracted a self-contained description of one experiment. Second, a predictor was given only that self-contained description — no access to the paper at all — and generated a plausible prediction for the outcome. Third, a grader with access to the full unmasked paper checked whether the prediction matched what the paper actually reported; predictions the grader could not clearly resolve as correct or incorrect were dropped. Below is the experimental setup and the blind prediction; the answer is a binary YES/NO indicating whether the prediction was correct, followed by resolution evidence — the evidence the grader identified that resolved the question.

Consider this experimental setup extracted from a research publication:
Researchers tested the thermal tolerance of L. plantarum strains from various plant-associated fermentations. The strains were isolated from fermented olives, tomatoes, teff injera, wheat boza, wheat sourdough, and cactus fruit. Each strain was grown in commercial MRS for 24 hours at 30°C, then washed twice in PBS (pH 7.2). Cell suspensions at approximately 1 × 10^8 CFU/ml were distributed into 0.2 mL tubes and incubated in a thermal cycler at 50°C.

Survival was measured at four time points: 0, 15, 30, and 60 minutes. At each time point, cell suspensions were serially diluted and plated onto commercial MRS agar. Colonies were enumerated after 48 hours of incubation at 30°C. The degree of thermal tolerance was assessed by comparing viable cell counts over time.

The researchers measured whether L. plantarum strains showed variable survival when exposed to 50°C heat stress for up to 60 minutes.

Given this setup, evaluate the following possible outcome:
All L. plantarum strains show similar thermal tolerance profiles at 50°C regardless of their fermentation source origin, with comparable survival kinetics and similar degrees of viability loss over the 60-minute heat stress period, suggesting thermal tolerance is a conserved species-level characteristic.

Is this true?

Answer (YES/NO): NO